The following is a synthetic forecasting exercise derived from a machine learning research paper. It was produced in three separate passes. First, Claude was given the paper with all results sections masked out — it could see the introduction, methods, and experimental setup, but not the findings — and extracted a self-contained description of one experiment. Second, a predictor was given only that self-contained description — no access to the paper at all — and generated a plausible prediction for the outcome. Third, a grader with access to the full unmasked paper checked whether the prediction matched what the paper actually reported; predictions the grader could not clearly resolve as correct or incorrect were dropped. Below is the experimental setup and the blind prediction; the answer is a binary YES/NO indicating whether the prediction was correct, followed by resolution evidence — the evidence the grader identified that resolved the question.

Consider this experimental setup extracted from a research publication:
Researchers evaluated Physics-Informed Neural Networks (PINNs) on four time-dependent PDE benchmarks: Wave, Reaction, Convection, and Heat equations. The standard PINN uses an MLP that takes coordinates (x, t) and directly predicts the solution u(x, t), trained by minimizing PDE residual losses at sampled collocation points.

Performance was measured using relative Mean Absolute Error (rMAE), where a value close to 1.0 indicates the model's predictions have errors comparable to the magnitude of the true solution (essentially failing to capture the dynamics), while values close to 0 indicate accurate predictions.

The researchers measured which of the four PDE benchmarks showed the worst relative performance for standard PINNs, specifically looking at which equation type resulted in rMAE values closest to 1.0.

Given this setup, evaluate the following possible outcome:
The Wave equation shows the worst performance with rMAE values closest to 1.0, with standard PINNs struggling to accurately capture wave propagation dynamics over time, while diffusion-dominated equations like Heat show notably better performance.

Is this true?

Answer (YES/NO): NO